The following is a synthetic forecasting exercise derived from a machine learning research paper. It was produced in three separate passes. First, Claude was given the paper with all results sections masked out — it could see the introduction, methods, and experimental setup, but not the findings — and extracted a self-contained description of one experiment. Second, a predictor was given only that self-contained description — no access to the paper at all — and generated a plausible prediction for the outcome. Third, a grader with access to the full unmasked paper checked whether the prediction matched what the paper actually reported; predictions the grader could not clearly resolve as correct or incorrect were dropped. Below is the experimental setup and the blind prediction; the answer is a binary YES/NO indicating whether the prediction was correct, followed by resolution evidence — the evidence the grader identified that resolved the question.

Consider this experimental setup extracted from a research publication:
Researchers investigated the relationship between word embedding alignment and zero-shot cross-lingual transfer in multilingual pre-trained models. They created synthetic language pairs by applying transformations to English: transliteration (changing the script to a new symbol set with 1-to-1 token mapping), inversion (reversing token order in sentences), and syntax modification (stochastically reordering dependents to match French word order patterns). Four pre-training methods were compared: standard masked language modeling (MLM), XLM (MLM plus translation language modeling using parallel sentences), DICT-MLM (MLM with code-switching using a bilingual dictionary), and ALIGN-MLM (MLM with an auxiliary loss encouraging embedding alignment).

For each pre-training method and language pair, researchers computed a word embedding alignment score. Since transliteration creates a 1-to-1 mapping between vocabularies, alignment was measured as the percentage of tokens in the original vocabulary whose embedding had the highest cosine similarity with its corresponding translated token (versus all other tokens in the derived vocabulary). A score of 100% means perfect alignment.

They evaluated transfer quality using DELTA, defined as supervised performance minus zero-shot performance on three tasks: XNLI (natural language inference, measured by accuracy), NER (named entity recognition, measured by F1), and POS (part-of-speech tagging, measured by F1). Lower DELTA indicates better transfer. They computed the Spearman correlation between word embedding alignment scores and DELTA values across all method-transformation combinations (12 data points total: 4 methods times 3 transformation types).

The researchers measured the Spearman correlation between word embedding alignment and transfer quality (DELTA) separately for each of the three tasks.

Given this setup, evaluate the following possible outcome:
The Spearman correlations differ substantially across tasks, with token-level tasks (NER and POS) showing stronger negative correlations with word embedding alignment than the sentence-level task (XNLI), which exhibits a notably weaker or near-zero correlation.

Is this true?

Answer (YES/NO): NO